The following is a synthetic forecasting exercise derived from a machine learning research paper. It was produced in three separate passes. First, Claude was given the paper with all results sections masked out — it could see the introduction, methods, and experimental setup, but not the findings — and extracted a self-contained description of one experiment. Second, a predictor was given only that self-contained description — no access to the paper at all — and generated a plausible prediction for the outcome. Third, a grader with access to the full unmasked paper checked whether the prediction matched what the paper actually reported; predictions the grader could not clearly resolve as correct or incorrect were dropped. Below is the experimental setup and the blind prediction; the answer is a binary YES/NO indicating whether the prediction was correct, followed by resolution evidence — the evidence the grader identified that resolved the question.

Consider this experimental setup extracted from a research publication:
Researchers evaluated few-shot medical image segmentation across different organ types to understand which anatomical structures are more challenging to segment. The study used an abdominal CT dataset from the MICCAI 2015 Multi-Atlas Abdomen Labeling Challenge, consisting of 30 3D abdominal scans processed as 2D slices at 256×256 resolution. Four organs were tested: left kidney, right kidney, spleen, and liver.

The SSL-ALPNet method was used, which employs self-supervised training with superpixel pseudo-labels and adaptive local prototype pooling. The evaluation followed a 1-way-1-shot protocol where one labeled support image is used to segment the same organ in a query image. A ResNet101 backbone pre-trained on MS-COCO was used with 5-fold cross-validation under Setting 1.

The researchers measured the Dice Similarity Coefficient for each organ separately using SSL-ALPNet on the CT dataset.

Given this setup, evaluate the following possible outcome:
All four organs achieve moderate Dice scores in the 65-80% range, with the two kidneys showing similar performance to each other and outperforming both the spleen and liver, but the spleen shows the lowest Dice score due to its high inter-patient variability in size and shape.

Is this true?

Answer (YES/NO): NO